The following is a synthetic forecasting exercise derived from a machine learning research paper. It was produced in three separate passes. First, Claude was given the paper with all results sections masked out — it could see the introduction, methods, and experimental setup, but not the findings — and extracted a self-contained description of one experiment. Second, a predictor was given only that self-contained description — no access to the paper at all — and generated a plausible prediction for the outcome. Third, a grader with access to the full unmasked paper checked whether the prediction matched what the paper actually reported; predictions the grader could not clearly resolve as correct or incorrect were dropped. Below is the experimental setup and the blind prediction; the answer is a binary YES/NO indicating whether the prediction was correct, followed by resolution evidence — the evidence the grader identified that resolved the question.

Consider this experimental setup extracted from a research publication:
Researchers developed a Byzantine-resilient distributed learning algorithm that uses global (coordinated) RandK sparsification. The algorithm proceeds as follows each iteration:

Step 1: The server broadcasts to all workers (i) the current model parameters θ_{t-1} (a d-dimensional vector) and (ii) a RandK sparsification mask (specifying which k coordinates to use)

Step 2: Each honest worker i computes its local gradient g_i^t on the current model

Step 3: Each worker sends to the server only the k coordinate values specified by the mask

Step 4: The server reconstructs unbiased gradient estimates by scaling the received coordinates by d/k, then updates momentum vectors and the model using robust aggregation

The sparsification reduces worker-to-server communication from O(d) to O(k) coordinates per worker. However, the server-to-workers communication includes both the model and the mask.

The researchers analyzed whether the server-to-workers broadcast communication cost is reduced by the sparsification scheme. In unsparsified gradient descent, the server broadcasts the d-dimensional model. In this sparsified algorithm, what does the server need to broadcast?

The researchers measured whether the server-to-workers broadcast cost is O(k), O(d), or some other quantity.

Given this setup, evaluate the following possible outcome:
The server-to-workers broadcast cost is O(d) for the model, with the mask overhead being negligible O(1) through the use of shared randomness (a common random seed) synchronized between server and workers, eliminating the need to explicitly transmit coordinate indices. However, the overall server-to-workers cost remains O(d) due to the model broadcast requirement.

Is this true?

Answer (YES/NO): NO